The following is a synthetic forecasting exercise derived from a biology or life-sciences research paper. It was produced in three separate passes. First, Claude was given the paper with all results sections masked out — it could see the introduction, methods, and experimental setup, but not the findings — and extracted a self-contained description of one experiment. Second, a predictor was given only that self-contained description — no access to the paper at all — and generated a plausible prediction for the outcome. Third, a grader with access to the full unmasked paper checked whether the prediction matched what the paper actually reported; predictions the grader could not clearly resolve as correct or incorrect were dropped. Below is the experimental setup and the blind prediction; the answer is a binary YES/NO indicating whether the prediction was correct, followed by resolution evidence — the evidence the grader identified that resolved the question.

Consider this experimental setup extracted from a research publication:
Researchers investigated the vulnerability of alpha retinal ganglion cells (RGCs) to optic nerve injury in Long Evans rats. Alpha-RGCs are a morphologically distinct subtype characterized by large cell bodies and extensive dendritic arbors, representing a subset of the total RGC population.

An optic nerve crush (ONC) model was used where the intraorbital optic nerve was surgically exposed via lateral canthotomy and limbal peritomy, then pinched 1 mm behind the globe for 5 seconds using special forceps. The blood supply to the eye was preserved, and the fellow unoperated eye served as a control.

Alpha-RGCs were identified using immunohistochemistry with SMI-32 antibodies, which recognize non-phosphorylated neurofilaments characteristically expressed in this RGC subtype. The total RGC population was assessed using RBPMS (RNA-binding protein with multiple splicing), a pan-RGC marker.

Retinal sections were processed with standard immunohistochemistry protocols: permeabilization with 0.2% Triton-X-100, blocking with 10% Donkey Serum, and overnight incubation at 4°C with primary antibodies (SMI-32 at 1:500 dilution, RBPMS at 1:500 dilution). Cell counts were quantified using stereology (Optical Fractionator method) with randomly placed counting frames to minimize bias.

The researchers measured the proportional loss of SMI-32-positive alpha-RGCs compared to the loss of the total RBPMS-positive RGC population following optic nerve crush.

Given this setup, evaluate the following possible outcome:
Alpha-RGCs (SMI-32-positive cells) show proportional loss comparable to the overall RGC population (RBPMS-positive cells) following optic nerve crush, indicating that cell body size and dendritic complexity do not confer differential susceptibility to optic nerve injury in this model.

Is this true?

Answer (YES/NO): NO